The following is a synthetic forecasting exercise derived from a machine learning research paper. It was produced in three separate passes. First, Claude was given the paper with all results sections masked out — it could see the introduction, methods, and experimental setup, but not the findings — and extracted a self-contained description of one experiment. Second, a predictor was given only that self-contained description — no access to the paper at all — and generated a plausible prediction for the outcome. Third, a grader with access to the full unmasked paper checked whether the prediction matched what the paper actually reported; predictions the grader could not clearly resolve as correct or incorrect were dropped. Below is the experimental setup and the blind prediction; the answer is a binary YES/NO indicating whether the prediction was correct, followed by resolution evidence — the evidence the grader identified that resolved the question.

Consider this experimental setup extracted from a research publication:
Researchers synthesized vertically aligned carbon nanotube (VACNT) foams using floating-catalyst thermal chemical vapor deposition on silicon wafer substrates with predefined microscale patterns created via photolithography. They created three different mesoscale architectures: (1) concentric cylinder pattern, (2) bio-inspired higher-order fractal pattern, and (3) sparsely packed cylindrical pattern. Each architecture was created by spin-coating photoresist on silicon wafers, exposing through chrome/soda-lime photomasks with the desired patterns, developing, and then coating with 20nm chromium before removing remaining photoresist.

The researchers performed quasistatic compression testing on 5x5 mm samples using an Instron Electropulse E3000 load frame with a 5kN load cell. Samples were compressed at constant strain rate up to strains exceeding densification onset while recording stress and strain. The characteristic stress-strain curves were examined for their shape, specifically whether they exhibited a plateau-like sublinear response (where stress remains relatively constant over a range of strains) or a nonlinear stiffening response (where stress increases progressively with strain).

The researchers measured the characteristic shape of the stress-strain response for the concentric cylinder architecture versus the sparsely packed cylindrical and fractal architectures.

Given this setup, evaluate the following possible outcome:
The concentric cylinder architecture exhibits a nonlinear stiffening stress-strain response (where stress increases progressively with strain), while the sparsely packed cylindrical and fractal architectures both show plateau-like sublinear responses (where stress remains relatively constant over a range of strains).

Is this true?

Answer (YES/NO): NO